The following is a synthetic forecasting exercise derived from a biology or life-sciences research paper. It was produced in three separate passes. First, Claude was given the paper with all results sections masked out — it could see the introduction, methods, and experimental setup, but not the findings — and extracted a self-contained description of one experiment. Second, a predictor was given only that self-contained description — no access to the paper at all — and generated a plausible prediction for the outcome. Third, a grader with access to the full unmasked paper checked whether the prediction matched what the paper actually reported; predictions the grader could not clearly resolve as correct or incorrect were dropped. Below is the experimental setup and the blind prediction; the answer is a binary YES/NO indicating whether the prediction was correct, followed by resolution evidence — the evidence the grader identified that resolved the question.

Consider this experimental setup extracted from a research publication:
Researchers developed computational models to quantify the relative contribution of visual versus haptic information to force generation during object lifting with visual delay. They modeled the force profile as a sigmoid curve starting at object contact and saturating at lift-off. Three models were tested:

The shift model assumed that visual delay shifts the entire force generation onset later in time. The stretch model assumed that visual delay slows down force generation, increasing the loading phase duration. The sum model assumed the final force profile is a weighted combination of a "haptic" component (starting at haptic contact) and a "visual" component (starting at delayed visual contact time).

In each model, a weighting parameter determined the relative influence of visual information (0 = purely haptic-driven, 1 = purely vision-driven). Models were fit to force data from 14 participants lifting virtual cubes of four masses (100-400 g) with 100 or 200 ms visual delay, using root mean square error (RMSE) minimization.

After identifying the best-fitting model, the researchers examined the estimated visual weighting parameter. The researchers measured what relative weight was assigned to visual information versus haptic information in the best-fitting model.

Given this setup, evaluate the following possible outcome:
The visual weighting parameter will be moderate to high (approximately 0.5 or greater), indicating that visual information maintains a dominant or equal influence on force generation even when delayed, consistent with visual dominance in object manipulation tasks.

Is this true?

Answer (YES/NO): NO